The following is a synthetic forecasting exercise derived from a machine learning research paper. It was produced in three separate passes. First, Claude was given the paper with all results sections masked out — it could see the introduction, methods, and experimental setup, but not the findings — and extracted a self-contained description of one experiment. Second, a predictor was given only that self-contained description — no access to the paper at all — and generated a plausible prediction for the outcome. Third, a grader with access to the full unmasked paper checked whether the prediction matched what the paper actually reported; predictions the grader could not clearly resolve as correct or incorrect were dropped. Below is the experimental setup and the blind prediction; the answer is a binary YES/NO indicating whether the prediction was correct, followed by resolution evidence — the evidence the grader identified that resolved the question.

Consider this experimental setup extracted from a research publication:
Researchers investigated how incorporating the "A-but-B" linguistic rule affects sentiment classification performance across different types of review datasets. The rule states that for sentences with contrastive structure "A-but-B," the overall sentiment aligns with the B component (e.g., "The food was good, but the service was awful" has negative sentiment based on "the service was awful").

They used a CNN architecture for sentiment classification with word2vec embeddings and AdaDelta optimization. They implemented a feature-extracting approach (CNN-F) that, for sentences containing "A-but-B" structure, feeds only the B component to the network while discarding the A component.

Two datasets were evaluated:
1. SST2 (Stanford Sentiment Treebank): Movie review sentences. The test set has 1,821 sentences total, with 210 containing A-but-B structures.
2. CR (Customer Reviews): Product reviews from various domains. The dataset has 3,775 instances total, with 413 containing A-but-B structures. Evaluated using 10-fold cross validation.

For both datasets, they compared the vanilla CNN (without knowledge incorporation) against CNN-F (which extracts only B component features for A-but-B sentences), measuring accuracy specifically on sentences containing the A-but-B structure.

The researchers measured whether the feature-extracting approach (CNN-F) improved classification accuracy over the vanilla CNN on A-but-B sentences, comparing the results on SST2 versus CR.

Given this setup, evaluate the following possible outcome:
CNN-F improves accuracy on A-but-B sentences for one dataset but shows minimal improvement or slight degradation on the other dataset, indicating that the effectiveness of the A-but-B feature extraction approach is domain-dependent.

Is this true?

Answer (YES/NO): YES